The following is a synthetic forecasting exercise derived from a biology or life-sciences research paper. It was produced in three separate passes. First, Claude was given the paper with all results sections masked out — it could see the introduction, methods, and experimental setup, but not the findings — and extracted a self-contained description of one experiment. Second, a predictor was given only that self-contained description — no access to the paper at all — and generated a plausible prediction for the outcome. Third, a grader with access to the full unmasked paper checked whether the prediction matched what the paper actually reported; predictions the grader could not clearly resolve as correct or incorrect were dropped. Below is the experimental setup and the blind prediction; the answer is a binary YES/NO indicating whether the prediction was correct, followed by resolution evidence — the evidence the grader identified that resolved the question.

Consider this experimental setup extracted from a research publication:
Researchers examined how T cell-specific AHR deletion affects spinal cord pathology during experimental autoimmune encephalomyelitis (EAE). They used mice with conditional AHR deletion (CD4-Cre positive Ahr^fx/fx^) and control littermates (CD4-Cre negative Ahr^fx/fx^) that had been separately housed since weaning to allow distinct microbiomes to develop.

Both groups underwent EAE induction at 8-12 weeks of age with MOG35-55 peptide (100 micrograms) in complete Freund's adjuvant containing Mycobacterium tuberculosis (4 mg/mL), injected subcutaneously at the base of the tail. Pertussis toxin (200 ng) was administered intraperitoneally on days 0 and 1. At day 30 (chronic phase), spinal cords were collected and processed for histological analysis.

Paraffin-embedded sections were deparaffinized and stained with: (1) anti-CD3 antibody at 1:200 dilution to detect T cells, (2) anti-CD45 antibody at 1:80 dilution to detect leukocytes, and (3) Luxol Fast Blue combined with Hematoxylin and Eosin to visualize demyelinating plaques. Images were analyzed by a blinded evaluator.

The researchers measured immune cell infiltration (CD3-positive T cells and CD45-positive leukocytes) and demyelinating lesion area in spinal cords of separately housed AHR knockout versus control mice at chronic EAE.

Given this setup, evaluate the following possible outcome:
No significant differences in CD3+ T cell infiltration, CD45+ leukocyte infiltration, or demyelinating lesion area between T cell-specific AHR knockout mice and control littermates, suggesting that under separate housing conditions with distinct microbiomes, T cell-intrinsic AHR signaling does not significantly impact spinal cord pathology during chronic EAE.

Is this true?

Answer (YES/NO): NO